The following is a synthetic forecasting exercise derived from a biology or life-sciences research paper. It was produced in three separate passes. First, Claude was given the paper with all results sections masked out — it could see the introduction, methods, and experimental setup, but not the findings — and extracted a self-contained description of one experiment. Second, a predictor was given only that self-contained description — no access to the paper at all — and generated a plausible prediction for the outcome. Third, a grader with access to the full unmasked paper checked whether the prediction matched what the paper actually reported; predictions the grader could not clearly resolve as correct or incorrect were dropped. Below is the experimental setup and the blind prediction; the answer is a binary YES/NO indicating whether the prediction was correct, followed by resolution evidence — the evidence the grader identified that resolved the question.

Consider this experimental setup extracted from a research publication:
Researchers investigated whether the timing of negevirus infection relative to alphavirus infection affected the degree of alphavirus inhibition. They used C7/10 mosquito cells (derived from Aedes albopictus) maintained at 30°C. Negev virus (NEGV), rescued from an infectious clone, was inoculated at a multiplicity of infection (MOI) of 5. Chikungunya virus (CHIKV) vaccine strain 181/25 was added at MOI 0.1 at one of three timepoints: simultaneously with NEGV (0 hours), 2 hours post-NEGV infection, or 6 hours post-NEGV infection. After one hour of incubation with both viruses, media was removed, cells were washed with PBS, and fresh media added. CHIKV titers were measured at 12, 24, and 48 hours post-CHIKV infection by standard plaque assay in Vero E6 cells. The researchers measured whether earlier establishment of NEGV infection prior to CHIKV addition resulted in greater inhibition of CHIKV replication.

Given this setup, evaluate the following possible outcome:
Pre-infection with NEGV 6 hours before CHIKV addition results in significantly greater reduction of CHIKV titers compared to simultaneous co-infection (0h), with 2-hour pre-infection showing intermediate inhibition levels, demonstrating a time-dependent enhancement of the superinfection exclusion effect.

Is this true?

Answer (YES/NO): NO